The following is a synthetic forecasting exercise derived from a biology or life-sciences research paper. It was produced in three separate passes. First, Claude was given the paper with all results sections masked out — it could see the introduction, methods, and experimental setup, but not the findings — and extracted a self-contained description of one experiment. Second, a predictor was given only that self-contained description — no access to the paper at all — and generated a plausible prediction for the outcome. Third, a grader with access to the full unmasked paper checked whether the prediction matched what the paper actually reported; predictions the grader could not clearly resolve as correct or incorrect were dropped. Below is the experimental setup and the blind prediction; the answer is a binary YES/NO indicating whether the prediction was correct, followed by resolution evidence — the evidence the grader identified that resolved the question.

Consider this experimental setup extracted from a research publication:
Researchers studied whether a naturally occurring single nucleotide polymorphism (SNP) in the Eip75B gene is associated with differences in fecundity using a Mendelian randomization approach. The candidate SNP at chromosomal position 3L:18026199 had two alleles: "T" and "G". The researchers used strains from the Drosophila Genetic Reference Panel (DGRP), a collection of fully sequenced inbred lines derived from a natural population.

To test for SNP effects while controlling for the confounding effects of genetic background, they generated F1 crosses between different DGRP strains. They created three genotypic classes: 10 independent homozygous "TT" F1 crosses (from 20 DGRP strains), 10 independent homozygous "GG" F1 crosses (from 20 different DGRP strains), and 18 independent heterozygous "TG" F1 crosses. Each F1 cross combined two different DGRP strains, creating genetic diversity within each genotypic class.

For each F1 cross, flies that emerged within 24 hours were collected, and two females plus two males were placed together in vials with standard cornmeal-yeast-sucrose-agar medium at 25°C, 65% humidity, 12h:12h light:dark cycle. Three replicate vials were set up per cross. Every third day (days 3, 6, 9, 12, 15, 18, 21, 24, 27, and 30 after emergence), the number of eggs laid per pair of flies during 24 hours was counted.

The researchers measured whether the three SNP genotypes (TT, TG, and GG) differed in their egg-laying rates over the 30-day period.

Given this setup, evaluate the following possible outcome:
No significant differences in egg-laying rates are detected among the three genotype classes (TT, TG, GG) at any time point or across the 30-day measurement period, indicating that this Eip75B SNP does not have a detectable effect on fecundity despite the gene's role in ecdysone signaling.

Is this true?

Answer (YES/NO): NO